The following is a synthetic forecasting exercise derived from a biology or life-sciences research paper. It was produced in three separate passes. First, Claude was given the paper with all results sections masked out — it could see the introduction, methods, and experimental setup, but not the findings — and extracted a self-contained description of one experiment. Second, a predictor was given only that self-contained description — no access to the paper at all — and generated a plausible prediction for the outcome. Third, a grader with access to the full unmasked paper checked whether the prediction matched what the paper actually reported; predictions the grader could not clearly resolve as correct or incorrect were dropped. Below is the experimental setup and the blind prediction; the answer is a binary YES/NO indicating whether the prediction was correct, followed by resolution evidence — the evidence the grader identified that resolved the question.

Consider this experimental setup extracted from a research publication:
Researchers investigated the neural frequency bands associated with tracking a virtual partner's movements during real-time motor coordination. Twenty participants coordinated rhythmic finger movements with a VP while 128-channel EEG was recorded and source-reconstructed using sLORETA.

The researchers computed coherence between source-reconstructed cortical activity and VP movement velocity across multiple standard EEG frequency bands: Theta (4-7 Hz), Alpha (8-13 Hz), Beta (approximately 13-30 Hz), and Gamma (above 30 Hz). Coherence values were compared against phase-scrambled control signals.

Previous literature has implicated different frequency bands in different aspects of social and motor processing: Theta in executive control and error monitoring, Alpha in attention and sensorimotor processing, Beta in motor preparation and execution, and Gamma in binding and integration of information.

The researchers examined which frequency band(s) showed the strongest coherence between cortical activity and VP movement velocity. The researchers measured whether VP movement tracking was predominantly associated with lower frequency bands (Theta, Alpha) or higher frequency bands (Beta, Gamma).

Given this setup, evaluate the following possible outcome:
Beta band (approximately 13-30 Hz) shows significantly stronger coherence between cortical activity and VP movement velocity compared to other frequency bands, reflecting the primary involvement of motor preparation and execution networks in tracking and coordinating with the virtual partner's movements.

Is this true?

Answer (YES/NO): NO